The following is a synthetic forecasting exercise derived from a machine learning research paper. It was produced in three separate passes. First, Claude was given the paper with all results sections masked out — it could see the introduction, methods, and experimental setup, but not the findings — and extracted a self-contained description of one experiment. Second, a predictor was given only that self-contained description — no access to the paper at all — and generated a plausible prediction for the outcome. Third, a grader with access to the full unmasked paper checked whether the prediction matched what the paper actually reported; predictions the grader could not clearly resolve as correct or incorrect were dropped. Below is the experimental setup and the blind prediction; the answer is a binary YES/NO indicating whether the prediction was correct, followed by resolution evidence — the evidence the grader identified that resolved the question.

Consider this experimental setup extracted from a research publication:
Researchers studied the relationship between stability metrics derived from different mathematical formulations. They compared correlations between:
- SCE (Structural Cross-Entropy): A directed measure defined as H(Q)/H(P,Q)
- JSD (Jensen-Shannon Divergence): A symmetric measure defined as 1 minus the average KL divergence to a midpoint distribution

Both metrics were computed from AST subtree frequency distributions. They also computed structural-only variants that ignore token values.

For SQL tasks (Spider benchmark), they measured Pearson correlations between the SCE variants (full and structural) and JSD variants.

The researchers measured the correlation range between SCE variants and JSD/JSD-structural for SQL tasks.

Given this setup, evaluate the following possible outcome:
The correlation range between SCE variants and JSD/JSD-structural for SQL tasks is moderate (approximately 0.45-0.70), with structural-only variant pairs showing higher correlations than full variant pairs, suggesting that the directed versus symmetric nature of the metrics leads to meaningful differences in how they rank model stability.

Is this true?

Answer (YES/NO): NO